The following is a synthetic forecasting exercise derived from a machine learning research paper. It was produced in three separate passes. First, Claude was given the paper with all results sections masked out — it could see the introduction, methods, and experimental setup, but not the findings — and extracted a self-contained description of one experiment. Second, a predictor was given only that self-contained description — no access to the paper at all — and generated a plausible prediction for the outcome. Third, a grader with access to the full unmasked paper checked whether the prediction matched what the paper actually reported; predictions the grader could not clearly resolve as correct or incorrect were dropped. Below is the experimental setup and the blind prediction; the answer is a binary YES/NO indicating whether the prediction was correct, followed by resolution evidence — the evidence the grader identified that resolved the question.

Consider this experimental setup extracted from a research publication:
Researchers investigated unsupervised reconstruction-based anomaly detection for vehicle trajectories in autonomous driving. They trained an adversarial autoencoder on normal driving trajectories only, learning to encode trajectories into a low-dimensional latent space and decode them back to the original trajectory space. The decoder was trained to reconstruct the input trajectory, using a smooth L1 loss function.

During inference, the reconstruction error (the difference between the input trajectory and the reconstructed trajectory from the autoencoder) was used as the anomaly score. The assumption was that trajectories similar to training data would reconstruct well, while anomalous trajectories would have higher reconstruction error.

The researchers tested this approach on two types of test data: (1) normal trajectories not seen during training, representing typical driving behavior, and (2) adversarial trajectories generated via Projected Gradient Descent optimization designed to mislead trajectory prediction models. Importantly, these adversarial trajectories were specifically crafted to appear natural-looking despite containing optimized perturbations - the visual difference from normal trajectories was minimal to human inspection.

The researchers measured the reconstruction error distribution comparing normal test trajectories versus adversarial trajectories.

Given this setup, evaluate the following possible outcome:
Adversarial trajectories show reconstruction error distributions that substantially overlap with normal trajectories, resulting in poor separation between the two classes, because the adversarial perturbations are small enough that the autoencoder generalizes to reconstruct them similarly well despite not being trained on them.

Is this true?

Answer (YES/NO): NO